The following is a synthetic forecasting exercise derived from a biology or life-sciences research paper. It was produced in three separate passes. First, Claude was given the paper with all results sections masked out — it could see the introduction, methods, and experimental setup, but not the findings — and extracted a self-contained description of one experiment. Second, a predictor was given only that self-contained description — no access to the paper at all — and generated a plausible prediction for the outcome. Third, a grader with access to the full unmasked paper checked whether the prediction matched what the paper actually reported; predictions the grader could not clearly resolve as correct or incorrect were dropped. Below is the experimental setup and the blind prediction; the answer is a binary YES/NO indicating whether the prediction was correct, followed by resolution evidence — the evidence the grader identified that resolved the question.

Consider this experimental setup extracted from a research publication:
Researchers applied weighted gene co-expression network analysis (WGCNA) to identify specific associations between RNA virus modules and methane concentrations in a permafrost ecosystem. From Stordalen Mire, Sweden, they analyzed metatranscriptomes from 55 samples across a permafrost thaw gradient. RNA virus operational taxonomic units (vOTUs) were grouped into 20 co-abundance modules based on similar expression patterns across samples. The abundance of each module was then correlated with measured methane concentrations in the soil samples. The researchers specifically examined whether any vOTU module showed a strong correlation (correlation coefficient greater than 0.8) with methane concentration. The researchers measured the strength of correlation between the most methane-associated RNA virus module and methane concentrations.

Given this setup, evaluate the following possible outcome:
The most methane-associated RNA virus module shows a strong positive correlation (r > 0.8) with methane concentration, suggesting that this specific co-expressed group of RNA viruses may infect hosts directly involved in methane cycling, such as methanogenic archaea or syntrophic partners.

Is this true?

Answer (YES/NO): NO